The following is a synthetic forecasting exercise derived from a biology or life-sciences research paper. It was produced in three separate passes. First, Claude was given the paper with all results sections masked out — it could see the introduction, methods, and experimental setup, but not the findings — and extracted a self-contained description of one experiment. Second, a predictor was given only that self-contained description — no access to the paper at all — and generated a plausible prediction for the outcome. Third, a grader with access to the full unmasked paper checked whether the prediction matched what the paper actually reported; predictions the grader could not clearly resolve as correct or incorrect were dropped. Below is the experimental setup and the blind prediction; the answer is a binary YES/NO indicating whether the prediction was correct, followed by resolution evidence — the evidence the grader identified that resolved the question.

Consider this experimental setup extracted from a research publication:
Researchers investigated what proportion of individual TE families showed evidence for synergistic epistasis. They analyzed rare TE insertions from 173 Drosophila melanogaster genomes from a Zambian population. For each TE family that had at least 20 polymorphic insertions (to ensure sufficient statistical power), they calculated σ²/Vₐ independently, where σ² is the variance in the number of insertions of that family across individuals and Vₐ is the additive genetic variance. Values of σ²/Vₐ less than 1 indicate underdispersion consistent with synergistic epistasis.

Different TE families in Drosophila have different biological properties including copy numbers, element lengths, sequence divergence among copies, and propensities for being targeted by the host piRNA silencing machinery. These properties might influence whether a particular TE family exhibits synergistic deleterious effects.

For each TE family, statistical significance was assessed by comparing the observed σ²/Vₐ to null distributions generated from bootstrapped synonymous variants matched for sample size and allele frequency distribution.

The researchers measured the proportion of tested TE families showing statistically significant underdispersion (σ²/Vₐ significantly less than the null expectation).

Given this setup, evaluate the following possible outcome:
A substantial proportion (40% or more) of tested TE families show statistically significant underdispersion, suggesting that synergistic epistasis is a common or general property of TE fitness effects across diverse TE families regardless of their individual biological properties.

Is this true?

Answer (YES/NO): NO